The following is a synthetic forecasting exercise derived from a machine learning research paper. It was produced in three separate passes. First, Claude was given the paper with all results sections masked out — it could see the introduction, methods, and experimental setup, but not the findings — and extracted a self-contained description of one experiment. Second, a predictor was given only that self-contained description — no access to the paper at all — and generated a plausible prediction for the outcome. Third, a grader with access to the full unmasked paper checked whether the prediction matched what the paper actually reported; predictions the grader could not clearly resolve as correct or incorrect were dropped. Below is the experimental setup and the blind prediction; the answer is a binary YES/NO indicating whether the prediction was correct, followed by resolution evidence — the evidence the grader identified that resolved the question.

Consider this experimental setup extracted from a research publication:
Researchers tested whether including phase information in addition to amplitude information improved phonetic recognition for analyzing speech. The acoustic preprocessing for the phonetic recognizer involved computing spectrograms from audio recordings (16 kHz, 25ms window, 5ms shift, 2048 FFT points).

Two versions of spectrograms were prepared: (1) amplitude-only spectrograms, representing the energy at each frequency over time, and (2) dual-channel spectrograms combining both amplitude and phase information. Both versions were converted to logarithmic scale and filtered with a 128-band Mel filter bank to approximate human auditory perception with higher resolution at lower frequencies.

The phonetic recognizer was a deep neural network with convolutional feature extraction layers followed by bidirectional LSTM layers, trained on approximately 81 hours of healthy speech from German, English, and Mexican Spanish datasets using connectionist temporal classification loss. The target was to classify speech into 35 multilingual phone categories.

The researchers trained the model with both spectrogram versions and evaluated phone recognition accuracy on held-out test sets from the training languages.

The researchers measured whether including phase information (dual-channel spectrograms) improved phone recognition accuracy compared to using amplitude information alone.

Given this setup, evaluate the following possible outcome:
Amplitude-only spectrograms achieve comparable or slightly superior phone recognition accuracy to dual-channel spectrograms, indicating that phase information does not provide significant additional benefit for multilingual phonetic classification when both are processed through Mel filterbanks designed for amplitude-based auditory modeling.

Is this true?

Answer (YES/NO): NO